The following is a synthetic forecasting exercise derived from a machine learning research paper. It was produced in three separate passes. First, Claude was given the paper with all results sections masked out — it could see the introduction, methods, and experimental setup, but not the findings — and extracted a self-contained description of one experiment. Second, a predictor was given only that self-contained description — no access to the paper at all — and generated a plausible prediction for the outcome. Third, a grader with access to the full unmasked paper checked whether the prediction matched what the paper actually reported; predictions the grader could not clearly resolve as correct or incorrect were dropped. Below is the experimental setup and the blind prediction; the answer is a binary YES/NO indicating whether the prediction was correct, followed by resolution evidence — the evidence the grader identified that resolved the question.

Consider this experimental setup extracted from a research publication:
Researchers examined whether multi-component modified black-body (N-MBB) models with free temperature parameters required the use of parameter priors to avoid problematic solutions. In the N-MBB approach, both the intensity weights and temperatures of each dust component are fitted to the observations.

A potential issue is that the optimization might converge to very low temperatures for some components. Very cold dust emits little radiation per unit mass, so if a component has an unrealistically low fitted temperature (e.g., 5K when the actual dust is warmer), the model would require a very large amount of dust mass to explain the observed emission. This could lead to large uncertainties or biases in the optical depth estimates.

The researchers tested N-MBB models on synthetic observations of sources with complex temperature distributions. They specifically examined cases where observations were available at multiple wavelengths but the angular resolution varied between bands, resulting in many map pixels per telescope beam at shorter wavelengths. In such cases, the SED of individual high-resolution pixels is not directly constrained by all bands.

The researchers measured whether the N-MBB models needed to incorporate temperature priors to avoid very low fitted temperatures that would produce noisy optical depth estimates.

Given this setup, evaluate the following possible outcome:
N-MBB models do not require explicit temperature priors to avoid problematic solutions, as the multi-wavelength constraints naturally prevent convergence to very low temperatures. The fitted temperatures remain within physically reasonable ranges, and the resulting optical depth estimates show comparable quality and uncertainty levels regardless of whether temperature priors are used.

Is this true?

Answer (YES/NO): NO